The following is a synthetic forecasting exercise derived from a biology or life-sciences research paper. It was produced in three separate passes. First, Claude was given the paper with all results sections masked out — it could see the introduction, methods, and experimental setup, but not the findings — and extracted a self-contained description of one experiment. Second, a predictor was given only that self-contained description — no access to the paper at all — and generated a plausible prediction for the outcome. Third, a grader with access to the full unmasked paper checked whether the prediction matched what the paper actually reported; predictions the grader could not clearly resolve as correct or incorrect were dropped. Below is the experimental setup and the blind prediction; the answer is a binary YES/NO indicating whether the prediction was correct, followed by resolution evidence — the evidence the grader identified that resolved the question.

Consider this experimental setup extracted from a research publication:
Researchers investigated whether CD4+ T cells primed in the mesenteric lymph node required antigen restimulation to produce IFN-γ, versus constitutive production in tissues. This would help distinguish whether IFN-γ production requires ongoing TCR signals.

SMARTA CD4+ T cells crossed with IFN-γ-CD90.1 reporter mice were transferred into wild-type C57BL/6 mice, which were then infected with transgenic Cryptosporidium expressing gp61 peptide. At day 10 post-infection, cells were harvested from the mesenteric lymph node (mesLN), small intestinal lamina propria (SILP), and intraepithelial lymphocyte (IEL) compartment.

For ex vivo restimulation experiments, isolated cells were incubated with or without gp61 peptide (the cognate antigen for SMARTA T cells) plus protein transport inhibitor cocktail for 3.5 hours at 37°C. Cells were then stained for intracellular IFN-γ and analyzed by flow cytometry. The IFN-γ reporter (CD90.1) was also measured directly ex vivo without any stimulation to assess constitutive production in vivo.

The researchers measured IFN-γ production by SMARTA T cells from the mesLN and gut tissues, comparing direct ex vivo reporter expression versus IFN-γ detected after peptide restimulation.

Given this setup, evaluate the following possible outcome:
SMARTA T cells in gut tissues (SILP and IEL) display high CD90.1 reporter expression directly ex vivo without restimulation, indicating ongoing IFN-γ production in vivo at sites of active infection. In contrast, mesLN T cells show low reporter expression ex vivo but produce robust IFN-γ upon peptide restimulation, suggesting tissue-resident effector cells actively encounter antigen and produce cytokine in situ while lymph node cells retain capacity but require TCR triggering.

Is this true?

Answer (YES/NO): NO